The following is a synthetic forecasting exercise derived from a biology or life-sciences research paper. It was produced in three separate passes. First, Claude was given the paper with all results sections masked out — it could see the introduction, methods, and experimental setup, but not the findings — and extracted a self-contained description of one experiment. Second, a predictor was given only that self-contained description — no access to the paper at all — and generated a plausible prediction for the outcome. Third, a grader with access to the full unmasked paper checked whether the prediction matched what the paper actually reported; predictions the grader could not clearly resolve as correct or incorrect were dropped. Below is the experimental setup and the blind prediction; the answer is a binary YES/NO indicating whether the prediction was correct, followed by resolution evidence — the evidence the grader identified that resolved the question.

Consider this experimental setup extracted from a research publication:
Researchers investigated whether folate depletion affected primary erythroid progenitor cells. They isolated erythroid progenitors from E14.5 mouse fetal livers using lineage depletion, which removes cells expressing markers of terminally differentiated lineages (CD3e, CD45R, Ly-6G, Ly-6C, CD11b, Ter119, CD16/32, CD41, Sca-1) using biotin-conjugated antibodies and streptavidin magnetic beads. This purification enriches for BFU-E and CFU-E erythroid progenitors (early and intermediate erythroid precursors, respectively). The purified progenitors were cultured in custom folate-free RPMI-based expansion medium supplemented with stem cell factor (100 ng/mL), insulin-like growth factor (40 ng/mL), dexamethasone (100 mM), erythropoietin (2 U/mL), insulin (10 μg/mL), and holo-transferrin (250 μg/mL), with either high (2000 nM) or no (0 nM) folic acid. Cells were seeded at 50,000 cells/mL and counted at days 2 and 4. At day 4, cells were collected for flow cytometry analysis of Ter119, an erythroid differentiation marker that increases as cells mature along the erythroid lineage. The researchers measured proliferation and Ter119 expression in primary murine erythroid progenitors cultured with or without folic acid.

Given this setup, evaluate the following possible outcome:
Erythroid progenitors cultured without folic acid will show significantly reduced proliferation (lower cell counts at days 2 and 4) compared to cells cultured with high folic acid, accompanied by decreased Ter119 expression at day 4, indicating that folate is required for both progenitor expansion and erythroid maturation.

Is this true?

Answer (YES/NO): NO